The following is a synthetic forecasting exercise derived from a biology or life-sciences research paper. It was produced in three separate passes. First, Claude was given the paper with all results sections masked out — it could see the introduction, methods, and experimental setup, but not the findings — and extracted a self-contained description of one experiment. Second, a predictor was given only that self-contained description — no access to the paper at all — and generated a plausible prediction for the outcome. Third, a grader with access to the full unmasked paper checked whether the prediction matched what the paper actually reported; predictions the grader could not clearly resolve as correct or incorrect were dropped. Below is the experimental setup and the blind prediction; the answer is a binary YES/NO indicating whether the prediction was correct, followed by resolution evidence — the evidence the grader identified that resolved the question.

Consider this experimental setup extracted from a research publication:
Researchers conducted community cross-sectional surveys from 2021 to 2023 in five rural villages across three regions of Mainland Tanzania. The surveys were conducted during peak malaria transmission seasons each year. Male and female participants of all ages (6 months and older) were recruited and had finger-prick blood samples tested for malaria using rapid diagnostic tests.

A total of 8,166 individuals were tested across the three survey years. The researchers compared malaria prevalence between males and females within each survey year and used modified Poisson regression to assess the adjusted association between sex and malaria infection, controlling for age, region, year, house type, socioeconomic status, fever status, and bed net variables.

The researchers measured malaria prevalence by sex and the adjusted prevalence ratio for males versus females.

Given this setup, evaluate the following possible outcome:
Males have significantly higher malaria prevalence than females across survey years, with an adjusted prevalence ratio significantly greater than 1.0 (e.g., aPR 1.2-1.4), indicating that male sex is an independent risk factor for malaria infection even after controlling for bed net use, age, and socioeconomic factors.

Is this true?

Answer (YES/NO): YES